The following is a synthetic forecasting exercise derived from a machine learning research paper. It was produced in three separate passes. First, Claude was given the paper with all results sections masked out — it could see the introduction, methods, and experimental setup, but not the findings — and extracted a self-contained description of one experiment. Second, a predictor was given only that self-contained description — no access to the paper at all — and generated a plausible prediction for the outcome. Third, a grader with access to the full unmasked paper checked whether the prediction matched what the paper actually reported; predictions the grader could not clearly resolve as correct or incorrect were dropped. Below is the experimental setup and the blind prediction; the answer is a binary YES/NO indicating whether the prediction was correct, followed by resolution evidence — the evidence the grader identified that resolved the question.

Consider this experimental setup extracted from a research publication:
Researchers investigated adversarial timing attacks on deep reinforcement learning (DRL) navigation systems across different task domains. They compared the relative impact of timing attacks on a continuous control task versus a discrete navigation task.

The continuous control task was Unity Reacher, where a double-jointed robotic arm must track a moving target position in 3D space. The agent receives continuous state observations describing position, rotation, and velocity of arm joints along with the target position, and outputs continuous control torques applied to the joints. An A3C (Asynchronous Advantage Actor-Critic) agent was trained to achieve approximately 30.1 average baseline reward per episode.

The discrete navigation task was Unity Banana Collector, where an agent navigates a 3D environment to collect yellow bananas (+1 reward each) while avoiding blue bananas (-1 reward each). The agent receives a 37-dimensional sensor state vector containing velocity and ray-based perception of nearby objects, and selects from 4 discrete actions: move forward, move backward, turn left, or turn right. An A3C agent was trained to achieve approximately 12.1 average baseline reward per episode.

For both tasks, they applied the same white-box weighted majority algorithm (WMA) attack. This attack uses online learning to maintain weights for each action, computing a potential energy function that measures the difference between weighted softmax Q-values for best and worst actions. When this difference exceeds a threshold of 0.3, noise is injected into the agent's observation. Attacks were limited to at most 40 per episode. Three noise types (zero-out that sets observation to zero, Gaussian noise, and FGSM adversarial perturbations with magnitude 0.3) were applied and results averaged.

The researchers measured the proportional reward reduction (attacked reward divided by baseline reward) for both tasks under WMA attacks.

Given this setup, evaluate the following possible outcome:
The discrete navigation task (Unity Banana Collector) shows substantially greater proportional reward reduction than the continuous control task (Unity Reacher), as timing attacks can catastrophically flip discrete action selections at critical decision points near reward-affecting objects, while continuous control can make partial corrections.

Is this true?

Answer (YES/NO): NO